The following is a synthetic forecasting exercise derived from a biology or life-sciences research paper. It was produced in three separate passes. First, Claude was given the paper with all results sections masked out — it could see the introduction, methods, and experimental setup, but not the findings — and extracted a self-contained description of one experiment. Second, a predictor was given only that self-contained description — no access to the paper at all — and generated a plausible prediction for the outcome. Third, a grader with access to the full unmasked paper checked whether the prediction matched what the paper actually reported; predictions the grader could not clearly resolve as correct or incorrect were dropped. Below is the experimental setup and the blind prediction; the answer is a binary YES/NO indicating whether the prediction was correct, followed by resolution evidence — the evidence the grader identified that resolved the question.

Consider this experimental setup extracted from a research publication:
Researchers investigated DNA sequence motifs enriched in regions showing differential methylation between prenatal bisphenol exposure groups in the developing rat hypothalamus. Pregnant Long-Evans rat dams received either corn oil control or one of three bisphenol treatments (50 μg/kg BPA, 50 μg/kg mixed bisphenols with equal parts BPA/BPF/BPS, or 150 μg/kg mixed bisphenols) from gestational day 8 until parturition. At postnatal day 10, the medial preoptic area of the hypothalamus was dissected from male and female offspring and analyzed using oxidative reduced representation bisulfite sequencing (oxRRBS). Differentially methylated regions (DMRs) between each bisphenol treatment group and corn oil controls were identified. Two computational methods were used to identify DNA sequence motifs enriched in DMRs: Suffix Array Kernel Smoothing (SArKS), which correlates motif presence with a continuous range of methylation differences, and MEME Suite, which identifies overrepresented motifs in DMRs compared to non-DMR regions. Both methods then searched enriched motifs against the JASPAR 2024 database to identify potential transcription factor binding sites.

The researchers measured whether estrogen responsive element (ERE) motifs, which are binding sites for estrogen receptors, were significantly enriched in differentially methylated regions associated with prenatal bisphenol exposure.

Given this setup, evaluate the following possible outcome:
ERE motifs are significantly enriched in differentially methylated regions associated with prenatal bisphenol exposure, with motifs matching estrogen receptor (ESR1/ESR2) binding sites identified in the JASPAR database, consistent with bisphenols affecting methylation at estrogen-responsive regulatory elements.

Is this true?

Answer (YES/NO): NO